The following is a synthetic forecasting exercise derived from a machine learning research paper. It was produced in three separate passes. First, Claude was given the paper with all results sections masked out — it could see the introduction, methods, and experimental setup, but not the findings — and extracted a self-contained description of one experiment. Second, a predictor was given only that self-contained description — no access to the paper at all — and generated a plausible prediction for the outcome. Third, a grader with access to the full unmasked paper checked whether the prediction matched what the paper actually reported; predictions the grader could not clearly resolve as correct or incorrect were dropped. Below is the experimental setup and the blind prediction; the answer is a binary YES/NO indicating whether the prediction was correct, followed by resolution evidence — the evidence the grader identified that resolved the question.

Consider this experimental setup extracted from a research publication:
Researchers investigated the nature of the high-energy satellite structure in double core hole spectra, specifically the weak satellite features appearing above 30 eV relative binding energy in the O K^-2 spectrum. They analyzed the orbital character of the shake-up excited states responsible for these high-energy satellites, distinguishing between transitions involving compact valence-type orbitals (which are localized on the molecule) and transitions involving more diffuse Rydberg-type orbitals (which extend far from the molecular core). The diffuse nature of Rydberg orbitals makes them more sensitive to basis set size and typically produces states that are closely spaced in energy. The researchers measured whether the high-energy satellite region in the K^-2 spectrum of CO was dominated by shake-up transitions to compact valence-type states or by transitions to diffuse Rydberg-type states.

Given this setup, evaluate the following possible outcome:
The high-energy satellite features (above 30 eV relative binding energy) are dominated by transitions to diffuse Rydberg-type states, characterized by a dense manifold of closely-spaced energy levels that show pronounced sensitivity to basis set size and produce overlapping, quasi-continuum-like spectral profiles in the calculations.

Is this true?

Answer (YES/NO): YES